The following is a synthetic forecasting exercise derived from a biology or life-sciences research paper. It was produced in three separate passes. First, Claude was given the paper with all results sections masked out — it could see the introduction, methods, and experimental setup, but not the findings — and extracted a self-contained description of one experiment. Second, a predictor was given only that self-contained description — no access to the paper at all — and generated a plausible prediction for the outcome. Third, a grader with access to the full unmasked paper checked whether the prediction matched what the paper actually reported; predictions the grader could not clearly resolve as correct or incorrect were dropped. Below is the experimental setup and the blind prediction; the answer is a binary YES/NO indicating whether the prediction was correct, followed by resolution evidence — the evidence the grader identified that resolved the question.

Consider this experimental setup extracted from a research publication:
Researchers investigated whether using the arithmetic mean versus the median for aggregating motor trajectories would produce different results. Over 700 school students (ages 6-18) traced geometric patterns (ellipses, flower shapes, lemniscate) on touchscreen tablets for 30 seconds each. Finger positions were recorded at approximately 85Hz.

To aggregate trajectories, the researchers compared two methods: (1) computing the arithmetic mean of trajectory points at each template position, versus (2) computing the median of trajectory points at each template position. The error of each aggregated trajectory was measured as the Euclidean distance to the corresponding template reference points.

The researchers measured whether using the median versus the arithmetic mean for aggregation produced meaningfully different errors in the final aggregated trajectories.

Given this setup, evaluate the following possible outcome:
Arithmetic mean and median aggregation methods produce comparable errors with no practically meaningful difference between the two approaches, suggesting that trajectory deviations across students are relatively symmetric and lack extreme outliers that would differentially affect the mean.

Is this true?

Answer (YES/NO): YES